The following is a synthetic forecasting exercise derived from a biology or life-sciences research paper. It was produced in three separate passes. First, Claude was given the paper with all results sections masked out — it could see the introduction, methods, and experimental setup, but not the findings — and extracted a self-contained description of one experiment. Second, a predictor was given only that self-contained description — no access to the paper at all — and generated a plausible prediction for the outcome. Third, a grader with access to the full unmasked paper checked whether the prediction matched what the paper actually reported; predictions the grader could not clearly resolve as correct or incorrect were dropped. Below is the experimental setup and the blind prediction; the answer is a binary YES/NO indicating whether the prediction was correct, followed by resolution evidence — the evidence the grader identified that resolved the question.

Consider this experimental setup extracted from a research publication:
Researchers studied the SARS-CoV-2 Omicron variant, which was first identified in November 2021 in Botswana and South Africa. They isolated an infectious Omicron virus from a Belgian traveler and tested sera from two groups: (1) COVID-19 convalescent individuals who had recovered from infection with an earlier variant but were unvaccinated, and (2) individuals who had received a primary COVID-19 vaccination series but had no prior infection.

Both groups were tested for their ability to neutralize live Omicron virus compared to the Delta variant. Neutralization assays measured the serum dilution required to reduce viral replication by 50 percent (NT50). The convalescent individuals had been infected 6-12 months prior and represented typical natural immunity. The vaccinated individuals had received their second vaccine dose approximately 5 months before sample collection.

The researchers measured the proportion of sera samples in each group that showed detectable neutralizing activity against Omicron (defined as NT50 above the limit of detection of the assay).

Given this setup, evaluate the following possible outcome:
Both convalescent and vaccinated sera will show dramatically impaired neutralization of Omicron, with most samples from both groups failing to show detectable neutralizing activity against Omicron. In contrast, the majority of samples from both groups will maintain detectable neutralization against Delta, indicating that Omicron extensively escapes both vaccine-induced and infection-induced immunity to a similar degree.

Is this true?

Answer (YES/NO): YES